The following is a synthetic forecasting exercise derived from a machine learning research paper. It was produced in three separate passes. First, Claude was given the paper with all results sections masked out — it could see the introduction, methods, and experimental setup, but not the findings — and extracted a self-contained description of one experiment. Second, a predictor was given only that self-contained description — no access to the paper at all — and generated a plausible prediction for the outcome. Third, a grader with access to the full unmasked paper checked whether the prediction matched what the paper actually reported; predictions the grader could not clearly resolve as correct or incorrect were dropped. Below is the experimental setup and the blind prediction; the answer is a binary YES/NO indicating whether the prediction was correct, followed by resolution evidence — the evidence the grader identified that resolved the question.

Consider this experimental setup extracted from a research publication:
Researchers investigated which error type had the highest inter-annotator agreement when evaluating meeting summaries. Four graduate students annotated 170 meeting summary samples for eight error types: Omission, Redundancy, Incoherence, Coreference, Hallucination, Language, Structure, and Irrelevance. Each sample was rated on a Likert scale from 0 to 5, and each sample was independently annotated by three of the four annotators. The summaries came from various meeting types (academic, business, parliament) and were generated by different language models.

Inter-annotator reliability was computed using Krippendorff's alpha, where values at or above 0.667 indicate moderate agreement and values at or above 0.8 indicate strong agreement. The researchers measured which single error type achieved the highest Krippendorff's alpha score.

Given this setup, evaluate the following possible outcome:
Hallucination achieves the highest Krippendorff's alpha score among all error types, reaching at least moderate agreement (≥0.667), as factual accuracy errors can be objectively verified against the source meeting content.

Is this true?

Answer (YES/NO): NO